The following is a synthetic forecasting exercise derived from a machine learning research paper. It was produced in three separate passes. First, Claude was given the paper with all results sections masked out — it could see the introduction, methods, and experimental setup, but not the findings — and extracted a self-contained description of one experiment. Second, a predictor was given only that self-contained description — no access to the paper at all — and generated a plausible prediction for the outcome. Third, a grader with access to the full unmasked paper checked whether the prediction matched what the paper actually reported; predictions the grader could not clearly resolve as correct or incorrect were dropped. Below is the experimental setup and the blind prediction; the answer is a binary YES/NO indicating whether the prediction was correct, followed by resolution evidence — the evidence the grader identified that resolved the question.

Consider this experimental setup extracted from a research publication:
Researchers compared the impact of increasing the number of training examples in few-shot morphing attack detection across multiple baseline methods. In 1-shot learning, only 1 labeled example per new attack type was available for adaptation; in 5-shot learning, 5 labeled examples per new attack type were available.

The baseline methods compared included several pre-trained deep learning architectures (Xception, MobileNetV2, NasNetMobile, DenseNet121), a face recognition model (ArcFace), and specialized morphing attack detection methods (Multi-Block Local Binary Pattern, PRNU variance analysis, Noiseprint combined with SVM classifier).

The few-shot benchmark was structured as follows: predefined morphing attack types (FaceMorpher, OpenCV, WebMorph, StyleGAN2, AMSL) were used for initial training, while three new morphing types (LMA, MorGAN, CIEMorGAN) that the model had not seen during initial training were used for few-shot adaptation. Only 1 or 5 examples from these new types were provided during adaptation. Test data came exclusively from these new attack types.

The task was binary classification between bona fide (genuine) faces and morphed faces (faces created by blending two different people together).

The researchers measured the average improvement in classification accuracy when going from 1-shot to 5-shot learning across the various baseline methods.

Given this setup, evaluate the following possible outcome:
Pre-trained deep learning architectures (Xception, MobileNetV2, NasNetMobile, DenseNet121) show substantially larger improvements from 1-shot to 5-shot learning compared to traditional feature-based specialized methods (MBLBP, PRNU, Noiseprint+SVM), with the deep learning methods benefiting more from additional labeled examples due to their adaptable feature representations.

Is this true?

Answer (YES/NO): NO